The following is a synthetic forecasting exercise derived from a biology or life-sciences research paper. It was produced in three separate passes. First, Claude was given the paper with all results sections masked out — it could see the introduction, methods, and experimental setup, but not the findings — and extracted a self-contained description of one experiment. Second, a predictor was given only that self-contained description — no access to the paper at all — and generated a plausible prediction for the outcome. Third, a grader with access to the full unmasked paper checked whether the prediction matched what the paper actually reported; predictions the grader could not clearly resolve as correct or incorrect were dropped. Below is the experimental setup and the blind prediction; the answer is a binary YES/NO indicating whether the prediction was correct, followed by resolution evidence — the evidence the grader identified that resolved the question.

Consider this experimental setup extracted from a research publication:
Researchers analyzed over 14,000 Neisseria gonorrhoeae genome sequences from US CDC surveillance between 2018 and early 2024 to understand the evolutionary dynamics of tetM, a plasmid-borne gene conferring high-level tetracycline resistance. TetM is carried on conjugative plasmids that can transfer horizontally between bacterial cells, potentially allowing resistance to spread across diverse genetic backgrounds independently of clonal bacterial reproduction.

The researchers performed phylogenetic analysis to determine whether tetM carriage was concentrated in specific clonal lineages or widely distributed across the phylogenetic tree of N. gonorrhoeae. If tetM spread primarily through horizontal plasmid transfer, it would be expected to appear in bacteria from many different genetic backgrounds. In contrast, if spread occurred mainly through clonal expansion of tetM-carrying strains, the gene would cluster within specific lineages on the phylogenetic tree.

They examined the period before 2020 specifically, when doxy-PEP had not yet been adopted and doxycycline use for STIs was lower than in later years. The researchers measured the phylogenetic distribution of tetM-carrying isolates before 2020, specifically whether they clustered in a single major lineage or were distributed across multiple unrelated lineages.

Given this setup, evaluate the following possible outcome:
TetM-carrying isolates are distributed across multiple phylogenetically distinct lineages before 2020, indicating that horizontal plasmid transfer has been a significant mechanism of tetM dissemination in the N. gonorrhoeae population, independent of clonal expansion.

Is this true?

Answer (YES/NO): NO